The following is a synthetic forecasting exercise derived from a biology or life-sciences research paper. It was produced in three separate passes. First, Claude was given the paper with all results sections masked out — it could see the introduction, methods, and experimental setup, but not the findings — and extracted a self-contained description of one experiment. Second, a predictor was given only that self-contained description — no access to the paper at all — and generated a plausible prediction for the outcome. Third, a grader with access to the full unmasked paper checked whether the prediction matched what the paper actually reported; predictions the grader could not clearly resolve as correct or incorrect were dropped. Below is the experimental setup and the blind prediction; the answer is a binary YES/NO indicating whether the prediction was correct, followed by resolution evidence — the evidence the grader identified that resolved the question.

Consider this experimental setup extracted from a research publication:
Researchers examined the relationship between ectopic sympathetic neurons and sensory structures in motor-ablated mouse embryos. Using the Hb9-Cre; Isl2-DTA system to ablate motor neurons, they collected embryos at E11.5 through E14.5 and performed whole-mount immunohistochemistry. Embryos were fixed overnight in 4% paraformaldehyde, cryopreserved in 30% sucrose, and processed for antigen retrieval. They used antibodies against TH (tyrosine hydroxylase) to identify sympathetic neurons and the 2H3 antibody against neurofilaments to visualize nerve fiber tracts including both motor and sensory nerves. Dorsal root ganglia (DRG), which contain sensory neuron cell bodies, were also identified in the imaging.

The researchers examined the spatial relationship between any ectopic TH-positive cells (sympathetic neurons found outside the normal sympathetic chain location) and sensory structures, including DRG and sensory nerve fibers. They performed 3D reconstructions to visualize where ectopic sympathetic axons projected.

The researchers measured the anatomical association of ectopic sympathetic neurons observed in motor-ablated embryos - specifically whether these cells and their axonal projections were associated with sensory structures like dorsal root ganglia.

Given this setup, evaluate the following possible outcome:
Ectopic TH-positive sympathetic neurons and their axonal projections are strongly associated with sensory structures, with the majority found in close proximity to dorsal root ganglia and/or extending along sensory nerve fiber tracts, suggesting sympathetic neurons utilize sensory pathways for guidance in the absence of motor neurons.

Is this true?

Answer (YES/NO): YES